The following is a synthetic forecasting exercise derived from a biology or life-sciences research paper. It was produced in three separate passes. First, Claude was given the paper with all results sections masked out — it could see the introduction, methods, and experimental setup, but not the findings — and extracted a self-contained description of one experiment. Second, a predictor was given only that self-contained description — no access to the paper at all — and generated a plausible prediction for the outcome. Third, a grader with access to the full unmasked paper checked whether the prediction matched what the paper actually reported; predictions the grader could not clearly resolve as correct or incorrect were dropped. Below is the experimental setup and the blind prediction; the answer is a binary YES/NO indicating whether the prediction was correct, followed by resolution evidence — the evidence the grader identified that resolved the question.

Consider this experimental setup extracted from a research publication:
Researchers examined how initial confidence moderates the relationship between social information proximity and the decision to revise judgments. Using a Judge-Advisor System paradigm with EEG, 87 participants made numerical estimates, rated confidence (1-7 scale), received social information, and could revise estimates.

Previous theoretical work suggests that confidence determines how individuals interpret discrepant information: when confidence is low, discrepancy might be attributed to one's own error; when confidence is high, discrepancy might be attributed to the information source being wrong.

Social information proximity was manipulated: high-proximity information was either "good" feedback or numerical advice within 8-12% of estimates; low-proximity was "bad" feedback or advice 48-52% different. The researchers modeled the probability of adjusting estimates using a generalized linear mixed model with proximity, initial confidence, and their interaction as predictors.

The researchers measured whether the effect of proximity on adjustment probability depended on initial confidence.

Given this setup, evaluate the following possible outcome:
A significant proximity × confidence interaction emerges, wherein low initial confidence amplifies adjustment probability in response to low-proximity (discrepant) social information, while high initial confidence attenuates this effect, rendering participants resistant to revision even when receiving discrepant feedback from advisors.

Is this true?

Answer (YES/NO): NO